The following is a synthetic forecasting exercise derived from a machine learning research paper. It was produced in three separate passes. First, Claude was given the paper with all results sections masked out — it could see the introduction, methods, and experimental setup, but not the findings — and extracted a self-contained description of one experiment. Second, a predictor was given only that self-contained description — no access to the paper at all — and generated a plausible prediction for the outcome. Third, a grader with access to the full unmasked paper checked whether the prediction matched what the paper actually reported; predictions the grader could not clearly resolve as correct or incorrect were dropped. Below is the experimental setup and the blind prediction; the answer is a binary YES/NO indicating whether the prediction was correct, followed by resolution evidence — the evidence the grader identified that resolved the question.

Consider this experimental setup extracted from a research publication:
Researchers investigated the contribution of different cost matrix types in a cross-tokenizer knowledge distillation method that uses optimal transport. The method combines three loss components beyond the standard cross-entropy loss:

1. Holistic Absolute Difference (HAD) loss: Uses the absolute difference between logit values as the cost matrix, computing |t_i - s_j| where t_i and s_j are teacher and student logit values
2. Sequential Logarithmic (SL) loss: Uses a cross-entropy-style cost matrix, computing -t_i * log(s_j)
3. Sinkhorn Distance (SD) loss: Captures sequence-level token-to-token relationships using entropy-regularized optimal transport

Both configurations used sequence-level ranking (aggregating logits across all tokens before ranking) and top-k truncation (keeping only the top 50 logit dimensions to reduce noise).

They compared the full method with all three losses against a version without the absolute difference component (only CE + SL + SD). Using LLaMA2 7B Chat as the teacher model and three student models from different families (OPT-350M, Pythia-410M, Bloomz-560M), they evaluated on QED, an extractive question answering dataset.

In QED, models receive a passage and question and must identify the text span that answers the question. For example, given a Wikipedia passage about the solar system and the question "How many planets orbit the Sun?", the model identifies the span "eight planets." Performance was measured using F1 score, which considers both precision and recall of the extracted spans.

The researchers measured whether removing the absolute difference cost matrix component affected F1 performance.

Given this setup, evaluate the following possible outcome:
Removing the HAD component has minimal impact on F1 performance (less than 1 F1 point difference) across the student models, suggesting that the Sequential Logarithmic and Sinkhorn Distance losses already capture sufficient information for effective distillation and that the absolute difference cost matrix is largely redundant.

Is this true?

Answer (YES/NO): NO